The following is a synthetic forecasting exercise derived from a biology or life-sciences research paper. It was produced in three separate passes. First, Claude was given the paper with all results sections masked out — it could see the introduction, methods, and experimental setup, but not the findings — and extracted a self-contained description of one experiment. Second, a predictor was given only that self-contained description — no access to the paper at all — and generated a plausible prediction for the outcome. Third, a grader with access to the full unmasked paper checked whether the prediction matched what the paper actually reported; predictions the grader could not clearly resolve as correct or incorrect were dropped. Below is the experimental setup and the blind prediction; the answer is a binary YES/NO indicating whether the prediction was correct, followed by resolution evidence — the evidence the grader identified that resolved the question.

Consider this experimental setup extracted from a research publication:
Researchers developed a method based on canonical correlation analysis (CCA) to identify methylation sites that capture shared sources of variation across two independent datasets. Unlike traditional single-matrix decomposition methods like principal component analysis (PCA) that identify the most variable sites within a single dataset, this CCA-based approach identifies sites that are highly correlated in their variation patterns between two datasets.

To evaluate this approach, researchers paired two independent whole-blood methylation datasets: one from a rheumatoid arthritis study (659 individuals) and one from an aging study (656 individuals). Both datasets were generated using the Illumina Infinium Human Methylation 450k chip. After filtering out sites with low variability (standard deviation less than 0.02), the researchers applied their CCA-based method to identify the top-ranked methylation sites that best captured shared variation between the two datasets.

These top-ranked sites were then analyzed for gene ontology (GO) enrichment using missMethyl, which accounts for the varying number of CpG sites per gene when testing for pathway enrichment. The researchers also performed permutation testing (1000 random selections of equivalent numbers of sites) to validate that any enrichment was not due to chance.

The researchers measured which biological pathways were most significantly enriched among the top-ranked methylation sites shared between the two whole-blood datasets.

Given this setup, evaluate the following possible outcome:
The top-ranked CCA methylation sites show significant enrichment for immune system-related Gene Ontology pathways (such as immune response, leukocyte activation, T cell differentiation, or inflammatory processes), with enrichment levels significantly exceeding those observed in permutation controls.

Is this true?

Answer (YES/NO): YES